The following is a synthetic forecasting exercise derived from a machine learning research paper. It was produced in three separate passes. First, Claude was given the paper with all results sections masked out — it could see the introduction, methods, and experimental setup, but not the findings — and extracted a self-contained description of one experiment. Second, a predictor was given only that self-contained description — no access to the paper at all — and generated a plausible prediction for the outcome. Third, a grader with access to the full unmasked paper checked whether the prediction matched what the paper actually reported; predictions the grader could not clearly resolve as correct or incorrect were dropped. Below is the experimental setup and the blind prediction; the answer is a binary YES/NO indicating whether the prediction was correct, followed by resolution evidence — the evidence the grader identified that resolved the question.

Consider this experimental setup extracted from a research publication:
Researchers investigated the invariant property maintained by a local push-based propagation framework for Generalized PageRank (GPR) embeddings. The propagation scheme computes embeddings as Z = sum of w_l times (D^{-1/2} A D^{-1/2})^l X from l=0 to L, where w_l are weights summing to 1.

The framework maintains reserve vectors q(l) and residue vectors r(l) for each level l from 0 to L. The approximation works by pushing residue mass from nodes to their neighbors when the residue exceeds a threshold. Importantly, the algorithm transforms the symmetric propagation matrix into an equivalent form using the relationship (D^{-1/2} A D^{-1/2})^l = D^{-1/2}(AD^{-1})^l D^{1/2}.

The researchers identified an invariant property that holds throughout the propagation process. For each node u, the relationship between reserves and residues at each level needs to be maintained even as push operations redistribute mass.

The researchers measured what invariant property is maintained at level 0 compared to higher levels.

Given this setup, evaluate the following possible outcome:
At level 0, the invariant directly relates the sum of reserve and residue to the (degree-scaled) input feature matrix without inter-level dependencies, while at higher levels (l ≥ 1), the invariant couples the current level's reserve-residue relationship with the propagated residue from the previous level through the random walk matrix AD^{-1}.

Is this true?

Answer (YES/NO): NO